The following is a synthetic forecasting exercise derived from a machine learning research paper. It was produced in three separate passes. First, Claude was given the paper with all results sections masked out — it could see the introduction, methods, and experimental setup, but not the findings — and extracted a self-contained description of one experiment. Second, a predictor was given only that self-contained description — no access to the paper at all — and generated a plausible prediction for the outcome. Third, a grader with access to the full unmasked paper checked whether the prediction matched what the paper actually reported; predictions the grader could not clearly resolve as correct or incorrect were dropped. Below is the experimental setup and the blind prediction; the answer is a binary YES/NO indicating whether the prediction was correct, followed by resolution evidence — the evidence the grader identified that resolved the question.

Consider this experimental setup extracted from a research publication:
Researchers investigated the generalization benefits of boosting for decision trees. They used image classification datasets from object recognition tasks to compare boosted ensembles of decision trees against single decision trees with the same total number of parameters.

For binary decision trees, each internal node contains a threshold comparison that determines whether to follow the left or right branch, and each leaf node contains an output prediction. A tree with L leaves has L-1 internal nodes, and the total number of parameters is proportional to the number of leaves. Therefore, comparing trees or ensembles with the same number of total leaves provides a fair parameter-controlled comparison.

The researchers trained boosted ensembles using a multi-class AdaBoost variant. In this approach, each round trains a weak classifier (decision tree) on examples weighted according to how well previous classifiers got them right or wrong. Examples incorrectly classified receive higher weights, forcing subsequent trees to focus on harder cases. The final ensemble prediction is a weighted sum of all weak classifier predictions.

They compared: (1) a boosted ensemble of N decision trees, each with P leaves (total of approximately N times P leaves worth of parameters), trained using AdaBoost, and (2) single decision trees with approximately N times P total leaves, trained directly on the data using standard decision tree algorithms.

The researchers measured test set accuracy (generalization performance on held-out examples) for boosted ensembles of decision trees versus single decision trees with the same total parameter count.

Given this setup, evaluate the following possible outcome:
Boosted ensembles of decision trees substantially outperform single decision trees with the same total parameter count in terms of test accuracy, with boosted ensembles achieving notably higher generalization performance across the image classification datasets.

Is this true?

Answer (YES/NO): YES